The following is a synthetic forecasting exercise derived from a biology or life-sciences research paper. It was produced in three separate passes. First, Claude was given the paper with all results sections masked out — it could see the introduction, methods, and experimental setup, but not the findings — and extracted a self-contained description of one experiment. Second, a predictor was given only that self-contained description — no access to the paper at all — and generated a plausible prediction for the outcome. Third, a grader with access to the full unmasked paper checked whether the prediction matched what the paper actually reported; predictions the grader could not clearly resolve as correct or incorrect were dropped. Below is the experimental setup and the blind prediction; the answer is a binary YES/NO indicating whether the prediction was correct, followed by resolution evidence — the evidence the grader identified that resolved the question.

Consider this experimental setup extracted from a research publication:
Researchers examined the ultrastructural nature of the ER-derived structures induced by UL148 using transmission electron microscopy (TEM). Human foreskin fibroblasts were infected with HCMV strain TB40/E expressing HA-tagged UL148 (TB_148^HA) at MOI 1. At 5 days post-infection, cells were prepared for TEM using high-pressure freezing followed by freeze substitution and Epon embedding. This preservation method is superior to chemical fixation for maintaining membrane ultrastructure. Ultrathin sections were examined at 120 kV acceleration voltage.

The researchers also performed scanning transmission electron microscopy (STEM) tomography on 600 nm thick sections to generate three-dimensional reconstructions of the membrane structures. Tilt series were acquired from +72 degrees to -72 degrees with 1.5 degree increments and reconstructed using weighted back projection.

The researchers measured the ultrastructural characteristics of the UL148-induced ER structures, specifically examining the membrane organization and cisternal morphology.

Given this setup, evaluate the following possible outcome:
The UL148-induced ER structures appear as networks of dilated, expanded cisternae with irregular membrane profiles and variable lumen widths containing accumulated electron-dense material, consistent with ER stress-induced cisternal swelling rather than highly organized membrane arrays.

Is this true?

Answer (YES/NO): NO